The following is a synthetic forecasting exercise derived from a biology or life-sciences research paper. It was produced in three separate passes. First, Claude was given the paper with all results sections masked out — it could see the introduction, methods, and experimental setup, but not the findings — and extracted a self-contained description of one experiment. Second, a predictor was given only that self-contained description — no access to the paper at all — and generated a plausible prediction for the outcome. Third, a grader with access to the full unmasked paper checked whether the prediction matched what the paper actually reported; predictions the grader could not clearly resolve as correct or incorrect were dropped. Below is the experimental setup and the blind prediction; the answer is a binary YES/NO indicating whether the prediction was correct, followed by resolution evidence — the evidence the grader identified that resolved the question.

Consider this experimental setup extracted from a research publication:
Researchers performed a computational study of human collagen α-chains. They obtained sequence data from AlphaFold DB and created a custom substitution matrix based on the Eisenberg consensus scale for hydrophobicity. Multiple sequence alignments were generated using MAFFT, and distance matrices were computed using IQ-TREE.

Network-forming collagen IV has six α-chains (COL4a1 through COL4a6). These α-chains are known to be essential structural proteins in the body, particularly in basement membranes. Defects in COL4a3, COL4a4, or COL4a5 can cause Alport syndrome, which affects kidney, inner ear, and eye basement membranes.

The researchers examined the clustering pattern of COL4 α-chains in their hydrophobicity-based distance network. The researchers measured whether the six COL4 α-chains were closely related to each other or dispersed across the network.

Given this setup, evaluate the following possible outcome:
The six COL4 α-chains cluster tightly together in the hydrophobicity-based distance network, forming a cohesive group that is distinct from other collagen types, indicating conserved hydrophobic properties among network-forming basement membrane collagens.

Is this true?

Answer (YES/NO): YES